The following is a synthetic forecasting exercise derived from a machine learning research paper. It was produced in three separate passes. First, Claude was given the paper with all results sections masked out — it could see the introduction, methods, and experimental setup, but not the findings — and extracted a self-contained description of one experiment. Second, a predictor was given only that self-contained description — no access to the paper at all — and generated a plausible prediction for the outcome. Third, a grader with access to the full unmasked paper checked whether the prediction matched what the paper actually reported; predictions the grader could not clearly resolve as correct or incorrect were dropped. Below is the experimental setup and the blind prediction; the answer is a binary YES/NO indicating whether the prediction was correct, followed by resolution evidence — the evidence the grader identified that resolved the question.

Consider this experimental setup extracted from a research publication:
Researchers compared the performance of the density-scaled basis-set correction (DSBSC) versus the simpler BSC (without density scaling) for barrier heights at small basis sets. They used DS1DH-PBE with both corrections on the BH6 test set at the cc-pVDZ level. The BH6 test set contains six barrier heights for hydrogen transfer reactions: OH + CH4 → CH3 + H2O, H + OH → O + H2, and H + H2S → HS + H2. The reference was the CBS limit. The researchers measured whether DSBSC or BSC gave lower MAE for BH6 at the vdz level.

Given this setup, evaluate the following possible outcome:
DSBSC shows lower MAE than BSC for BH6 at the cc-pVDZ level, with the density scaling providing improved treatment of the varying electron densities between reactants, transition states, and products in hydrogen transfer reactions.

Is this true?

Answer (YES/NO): NO